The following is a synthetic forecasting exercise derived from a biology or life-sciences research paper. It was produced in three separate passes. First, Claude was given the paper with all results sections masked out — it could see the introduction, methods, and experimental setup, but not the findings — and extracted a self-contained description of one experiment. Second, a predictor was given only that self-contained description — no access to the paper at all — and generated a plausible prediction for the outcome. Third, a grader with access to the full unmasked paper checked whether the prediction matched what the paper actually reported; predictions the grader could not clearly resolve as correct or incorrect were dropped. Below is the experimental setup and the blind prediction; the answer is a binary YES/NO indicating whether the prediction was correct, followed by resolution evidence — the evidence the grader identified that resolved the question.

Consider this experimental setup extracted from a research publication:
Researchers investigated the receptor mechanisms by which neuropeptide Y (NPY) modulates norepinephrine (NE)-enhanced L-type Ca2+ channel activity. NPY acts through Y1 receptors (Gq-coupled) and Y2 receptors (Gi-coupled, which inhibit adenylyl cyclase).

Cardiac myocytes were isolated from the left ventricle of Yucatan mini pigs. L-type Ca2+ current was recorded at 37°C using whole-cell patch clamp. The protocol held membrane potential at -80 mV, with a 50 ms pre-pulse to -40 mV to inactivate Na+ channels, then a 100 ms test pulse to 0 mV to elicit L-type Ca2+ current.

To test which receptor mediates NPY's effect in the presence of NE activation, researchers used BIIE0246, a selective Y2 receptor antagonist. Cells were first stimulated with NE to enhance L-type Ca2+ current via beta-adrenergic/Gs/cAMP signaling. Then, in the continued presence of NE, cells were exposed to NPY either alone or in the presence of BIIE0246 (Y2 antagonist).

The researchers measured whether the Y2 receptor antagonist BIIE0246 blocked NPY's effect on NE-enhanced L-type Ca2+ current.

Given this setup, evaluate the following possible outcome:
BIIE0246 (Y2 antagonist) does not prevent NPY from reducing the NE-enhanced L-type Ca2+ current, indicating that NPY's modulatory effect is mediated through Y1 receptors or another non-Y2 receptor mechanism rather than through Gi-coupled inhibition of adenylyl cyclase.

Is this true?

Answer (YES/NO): NO